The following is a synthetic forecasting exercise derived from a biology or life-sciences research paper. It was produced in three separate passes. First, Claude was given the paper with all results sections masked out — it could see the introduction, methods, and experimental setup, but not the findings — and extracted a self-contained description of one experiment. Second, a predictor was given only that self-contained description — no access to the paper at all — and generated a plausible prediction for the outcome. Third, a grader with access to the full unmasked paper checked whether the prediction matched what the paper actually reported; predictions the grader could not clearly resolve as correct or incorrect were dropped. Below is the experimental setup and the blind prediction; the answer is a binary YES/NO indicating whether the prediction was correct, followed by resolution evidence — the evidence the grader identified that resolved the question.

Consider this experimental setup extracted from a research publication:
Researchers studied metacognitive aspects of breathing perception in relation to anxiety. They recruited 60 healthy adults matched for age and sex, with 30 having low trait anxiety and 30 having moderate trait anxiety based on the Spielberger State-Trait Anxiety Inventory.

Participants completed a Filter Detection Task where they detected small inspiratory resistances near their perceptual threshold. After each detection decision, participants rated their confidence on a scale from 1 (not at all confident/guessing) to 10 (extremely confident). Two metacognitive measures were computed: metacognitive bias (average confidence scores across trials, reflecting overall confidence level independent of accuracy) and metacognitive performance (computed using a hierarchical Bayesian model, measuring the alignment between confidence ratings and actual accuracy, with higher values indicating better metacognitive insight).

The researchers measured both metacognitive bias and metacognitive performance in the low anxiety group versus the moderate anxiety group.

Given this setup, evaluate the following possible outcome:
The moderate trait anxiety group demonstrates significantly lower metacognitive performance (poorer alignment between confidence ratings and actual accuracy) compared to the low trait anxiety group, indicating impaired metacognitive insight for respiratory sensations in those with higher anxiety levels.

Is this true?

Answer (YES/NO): NO